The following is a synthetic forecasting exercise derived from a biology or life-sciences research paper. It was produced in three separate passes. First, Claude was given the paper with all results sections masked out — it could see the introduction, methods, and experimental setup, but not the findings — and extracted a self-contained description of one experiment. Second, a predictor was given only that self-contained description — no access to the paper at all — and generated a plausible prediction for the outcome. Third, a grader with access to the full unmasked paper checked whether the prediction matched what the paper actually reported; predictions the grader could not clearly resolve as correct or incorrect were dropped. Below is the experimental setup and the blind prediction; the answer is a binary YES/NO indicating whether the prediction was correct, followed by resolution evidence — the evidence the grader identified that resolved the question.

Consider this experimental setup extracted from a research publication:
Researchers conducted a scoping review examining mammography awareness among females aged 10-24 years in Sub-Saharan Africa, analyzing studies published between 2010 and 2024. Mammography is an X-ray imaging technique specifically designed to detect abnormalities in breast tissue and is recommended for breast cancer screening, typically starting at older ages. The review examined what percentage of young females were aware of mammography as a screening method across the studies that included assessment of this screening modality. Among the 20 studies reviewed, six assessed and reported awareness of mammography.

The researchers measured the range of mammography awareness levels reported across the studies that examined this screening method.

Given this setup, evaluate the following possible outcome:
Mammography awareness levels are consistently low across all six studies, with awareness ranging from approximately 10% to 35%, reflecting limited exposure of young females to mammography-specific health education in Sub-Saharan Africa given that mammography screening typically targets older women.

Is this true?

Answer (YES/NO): NO